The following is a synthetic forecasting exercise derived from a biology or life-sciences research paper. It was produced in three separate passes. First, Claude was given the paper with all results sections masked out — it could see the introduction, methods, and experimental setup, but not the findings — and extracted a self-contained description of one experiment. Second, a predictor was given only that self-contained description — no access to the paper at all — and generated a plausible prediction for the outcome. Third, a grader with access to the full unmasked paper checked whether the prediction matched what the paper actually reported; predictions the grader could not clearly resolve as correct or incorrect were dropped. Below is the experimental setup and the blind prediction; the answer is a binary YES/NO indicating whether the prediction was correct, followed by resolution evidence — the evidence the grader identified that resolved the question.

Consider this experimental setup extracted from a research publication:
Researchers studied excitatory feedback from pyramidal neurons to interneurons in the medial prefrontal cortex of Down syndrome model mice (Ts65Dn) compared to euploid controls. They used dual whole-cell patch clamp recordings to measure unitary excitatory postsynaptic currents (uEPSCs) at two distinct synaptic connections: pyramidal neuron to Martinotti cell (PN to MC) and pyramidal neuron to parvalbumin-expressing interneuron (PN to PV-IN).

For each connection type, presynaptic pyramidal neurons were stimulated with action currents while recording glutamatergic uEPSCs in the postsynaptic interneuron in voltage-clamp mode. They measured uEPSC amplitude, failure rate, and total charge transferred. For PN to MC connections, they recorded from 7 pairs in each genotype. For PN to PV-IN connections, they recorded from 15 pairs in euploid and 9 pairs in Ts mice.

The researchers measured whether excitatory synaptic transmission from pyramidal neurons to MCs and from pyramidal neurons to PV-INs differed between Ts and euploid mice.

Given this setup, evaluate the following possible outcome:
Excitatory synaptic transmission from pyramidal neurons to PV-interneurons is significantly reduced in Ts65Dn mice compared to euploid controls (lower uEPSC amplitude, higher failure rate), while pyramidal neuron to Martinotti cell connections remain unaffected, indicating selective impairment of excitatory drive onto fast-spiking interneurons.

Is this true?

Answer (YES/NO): NO